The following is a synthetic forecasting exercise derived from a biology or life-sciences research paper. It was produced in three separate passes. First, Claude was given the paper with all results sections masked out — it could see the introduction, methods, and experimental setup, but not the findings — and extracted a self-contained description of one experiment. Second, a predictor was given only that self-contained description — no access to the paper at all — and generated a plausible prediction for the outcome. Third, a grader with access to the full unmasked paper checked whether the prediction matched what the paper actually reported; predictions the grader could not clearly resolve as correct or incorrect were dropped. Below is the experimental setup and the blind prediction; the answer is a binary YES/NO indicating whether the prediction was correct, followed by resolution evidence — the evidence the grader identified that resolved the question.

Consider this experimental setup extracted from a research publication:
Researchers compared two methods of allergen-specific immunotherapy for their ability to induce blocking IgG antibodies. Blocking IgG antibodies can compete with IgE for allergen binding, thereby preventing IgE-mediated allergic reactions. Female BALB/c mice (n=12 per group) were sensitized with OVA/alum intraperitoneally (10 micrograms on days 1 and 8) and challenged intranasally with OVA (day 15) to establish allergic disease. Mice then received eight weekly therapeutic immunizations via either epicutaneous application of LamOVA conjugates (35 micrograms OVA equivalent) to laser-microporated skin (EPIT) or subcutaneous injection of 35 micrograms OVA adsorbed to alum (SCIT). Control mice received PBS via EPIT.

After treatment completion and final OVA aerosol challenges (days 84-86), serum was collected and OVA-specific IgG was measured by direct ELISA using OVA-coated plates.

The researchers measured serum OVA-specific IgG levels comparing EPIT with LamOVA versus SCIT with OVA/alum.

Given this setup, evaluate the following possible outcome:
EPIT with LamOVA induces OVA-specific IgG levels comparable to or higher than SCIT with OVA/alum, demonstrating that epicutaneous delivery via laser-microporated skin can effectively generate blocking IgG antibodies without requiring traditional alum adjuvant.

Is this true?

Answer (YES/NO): YES